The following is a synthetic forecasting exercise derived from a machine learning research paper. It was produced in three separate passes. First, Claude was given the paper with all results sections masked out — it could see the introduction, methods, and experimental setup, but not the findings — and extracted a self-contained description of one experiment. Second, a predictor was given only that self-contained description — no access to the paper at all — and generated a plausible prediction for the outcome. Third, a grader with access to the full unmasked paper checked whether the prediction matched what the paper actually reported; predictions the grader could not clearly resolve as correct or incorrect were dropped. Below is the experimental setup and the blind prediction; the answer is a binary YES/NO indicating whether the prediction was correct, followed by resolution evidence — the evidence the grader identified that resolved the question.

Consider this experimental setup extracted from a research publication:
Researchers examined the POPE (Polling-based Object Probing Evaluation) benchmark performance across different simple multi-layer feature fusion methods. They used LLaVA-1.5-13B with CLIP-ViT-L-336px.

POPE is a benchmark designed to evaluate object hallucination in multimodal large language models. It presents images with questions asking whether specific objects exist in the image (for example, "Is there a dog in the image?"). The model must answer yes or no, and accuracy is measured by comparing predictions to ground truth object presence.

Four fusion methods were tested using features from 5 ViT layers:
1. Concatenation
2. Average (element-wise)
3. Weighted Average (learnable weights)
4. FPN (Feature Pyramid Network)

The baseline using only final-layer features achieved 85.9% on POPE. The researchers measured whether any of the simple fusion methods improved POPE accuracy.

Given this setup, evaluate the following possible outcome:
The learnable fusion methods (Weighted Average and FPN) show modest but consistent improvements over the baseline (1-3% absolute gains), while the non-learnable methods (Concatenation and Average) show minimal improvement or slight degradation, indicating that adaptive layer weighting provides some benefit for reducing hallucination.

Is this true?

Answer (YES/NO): NO